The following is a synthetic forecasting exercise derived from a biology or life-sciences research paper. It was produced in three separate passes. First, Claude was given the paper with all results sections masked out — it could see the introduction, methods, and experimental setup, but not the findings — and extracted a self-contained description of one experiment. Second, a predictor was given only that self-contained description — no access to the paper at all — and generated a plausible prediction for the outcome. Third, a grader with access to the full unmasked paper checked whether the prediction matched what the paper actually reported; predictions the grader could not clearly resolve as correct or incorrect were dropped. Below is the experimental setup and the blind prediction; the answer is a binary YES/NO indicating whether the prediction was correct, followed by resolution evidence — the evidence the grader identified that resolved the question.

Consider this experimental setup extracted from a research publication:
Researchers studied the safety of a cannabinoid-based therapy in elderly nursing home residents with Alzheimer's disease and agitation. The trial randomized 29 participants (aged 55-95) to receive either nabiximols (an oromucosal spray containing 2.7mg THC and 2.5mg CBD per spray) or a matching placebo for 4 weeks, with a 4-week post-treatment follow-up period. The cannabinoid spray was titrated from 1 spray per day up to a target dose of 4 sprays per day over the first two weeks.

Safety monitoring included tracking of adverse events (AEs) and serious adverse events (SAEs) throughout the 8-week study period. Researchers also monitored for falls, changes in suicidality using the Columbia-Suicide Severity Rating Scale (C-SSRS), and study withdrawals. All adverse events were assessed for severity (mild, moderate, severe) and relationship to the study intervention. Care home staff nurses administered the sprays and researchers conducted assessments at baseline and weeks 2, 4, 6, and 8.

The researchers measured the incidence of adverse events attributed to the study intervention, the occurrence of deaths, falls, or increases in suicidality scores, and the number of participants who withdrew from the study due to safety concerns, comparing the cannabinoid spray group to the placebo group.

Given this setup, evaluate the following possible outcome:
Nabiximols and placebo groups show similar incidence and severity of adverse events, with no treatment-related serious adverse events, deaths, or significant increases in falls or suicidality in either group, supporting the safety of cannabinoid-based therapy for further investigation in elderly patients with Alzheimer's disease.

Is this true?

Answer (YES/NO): YES